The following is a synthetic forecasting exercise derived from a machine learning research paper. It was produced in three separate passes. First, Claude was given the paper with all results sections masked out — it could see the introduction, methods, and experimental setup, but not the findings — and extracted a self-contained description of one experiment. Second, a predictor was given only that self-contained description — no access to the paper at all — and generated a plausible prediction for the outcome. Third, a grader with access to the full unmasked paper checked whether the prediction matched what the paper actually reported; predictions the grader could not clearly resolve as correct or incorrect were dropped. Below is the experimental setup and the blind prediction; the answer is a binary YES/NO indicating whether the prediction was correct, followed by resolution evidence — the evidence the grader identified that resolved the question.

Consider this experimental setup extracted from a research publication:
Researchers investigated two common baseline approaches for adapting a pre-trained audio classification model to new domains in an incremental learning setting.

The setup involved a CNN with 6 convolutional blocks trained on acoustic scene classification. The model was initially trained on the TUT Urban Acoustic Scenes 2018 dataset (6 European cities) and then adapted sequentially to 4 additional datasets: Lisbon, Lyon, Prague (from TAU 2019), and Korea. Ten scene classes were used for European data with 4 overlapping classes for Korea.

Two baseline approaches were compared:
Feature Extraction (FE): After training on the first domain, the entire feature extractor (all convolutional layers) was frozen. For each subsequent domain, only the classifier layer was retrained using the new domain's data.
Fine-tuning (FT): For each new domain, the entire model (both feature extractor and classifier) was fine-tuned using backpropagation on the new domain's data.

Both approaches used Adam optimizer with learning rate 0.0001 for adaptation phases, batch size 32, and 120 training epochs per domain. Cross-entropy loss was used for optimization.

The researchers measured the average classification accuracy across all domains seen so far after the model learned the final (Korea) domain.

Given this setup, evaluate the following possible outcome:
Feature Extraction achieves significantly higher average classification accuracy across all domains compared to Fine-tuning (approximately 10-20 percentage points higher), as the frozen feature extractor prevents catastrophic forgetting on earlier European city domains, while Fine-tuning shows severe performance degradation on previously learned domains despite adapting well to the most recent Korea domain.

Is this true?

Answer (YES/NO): NO